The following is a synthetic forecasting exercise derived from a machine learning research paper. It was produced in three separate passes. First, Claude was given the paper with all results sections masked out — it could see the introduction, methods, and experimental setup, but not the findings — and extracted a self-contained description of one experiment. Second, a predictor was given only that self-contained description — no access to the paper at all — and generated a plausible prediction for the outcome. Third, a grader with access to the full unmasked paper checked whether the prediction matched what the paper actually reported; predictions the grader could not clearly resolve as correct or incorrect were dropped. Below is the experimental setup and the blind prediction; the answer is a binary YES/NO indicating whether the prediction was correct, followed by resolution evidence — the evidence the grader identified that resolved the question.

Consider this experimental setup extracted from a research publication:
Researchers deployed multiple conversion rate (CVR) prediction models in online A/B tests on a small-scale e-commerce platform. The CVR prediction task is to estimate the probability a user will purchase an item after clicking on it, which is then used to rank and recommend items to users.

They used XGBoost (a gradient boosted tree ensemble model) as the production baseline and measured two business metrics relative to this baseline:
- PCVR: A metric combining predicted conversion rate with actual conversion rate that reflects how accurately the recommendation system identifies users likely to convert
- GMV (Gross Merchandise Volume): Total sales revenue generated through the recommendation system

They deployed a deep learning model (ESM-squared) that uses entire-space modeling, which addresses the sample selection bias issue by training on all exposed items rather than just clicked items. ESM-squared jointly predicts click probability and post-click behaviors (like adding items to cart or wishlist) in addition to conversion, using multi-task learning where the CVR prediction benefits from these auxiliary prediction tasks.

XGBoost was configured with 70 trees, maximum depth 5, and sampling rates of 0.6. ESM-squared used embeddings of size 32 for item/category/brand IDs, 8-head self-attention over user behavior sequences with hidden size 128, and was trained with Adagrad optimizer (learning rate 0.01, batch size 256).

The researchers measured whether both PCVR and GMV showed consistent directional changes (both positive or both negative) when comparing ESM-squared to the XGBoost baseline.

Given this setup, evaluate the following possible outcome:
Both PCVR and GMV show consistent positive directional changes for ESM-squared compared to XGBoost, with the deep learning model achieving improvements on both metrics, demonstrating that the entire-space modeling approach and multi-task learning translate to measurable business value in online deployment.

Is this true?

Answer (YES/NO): YES